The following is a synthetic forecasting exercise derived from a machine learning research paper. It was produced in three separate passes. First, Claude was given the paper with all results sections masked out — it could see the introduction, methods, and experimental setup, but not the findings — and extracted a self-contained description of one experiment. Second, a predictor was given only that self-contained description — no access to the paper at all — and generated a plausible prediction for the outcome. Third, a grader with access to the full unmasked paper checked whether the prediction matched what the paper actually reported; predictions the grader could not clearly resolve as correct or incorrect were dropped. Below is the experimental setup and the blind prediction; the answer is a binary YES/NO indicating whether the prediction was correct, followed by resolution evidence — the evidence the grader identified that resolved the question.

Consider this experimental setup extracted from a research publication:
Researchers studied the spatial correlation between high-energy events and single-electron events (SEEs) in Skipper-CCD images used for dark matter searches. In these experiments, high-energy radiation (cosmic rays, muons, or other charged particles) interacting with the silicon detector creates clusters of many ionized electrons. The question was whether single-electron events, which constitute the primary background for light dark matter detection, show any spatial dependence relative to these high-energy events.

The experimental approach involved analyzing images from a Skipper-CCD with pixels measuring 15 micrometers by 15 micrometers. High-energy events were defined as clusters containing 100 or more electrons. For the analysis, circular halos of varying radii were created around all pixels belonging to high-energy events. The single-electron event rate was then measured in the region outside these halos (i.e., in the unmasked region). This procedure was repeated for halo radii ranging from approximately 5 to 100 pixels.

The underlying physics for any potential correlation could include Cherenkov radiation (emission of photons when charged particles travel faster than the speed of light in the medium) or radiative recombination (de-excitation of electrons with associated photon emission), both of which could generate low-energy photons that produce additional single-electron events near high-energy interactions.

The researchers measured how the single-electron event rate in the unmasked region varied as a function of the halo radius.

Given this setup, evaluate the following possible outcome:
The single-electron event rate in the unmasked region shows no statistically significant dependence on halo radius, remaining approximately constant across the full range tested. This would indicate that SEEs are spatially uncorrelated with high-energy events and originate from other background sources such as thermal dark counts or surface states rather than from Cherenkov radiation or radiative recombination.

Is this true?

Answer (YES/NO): NO